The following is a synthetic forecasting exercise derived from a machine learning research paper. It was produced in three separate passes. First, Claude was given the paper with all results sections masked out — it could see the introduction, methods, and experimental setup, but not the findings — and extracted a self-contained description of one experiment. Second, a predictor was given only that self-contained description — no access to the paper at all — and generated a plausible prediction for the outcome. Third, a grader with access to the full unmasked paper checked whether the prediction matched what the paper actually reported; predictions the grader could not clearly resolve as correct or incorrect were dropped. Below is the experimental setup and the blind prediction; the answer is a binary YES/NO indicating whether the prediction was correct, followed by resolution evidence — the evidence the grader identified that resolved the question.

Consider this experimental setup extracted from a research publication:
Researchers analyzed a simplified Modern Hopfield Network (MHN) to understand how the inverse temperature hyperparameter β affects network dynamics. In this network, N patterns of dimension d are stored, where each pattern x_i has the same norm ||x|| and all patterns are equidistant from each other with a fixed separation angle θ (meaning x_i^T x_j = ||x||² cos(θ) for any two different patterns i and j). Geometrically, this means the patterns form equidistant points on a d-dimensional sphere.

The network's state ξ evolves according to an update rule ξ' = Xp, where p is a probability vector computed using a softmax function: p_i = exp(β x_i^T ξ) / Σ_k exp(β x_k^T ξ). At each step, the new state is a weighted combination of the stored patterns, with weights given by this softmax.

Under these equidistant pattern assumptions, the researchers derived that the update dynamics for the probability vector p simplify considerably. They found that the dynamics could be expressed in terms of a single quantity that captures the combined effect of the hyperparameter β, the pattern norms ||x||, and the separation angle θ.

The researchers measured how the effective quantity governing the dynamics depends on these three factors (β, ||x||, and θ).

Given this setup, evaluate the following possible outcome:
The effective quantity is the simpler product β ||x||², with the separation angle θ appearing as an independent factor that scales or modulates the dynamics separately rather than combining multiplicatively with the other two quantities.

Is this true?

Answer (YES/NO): NO